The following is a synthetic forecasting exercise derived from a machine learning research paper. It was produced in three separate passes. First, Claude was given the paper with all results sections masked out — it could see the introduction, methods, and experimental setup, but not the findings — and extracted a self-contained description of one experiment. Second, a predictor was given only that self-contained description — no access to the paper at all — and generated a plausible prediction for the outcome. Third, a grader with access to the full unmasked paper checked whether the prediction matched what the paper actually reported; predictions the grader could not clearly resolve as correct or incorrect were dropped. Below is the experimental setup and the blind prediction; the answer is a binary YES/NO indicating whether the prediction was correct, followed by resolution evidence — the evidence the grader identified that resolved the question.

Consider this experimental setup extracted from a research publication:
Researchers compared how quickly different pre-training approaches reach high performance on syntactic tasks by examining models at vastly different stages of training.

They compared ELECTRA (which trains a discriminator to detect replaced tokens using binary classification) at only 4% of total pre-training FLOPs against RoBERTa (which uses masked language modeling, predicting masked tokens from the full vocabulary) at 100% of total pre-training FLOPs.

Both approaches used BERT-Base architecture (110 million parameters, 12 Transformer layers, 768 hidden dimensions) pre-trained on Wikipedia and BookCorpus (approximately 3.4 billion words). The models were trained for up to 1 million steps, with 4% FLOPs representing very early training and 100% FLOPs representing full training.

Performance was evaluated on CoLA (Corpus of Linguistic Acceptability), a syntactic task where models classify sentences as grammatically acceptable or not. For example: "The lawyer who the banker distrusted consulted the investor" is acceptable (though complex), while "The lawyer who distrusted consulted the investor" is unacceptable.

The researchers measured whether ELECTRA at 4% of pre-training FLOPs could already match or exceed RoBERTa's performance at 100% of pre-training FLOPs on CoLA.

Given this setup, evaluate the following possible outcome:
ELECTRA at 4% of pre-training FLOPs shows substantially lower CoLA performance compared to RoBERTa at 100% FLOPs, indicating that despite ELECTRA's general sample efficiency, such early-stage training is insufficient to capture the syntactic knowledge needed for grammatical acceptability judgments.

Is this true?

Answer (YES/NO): YES